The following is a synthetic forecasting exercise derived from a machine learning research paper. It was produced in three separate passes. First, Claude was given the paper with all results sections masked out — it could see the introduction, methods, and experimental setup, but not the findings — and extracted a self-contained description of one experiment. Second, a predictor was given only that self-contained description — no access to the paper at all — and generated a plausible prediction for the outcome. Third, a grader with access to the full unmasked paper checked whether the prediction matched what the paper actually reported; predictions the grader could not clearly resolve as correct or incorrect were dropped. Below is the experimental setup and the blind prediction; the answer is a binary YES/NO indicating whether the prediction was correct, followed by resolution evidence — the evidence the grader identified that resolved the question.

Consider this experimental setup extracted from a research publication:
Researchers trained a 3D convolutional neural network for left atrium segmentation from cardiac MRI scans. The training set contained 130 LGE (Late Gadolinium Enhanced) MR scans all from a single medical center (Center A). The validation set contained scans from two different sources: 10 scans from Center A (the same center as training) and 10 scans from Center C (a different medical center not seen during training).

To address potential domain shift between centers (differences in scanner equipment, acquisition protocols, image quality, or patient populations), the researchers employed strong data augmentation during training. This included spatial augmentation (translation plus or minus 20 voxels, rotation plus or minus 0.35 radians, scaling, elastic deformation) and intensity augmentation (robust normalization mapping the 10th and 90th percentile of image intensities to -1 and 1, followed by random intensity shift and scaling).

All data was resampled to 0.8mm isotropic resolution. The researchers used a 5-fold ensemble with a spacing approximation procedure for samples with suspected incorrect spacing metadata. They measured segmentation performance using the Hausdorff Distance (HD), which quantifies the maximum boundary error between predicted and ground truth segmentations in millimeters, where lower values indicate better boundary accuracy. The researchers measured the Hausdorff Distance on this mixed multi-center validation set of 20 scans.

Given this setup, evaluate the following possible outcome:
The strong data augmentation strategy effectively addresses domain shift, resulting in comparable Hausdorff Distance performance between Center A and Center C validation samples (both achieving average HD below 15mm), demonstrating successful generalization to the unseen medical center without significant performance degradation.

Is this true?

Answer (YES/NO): NO